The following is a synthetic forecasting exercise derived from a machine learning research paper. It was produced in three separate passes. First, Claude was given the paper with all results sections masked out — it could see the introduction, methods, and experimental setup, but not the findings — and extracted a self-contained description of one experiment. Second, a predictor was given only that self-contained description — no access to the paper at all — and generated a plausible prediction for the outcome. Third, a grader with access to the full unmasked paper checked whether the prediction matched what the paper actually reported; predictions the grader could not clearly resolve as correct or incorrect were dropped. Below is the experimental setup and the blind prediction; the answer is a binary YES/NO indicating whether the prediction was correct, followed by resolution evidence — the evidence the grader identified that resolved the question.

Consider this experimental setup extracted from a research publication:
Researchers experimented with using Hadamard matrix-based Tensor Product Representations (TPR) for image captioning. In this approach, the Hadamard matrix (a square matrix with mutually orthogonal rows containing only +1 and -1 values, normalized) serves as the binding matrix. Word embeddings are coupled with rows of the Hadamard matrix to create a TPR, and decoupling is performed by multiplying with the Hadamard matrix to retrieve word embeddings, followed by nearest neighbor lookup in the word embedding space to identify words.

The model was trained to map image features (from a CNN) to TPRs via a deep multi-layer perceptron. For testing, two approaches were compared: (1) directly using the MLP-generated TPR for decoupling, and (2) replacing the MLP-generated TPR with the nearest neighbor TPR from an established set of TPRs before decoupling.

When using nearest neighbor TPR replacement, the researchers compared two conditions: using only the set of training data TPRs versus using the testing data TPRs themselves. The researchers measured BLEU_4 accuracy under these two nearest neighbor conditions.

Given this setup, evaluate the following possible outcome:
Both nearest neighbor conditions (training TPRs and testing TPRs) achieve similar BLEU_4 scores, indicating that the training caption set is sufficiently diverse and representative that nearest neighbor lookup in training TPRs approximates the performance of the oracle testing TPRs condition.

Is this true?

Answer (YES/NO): NO